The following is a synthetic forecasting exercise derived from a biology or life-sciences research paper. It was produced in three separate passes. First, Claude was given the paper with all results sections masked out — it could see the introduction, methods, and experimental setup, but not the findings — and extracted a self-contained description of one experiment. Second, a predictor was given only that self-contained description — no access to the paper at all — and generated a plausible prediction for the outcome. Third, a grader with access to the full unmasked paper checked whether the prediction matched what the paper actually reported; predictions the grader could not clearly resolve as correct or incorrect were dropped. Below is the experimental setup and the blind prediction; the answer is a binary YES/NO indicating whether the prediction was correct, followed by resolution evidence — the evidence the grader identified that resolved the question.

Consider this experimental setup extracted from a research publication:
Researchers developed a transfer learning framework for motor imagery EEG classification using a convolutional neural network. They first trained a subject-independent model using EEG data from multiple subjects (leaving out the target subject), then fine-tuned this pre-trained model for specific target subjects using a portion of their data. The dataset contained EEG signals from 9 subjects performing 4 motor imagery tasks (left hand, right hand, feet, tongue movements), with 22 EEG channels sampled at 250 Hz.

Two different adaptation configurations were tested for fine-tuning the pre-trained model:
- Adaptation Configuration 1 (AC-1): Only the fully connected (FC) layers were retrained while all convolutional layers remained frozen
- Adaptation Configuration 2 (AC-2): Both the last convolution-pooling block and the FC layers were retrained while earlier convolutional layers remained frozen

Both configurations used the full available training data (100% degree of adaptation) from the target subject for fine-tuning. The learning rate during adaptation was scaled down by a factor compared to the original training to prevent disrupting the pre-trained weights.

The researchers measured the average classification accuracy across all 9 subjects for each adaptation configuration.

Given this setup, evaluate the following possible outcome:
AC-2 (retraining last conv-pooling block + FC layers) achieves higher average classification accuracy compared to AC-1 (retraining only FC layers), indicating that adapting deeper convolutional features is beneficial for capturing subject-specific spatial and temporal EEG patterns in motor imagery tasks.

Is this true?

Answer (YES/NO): YES